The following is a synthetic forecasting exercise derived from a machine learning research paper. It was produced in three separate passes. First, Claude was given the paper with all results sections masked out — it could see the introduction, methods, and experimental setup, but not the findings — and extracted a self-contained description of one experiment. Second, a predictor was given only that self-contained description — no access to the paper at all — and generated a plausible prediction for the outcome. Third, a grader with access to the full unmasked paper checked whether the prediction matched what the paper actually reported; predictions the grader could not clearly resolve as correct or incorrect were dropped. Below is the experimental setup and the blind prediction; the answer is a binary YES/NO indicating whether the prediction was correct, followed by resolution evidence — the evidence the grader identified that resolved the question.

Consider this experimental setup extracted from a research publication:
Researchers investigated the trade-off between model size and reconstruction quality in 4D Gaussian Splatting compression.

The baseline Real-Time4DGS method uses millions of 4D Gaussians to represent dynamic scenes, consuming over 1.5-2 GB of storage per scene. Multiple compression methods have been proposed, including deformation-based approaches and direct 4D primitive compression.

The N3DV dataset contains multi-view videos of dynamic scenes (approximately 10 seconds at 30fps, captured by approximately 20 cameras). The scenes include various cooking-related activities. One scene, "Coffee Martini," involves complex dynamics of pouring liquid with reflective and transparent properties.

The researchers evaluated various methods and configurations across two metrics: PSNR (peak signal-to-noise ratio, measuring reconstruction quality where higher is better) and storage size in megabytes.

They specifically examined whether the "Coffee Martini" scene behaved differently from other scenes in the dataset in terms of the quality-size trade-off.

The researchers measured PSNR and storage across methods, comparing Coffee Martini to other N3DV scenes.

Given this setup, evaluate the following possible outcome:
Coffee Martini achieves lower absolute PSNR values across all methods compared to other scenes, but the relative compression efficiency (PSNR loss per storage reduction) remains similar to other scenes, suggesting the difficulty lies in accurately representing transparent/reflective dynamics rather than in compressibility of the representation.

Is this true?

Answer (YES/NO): YES